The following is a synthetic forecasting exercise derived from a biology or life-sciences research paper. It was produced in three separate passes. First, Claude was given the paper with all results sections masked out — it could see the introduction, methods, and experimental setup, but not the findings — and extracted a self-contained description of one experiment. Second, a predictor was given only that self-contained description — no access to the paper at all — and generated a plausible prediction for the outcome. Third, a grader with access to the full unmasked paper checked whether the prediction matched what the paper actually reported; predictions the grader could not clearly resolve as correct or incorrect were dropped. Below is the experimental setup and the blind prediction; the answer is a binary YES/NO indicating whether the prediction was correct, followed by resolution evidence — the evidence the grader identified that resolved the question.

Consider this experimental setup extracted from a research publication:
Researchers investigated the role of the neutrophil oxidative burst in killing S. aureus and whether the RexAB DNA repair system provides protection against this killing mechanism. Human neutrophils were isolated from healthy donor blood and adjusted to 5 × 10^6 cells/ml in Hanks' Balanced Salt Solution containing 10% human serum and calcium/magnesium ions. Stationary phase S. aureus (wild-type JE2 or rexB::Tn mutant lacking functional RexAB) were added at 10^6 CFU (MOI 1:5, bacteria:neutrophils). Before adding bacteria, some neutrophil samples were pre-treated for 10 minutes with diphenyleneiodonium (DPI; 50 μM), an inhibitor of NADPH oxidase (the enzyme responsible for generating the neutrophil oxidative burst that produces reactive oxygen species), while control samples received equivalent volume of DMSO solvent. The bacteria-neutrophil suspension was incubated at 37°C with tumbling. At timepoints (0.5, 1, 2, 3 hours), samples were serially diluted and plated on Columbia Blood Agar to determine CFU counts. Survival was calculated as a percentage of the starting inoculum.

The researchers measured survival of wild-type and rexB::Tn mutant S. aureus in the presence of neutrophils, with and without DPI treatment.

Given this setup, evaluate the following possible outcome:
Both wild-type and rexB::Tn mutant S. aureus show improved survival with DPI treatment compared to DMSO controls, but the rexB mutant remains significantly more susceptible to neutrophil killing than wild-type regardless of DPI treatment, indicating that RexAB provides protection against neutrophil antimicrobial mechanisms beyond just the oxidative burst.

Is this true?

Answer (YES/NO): NO